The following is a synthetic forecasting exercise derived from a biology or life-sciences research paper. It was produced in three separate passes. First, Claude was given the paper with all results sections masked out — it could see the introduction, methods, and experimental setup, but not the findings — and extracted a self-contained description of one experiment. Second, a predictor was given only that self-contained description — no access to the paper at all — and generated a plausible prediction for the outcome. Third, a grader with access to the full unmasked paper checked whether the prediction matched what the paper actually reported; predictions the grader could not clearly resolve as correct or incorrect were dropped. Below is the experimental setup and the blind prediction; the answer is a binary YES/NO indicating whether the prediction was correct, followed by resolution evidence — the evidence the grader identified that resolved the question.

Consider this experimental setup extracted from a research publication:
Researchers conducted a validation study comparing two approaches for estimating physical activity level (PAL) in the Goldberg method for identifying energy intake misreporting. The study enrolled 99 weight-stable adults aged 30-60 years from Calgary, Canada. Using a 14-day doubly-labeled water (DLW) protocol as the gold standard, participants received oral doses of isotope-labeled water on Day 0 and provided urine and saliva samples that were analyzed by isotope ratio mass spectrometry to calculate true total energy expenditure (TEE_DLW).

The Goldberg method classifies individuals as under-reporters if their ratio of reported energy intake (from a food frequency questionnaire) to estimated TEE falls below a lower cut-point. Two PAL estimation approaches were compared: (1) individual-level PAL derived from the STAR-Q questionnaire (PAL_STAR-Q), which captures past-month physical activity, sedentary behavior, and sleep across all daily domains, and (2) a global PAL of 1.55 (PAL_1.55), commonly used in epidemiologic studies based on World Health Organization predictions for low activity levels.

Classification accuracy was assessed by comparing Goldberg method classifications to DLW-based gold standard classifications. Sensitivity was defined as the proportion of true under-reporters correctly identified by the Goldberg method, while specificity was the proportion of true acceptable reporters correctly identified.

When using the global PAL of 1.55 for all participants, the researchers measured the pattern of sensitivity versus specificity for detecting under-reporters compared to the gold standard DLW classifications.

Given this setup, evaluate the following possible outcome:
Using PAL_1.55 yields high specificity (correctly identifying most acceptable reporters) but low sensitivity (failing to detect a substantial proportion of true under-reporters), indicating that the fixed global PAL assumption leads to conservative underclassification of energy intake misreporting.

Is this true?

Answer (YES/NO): YES